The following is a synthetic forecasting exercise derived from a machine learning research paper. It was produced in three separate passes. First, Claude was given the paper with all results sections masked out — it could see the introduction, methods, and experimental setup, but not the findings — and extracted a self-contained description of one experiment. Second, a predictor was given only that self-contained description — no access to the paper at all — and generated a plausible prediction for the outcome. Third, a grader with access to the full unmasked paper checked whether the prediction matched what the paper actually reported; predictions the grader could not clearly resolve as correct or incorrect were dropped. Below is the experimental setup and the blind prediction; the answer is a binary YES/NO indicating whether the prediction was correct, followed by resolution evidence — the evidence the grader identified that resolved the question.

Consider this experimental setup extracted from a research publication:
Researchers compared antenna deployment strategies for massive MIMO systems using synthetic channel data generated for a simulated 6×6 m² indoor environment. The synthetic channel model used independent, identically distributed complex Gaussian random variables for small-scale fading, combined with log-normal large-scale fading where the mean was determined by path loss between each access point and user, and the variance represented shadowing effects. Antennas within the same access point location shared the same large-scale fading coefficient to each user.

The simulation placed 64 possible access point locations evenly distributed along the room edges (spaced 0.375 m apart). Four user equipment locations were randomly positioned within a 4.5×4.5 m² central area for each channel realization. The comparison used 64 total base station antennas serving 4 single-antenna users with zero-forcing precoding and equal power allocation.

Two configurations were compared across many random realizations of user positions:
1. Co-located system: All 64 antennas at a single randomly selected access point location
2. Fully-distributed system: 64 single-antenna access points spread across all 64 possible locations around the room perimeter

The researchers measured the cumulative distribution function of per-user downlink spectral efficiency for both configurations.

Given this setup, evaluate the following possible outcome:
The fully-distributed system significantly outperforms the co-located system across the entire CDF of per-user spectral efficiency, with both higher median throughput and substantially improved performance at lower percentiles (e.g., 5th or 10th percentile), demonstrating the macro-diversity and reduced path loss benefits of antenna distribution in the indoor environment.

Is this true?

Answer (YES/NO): NO